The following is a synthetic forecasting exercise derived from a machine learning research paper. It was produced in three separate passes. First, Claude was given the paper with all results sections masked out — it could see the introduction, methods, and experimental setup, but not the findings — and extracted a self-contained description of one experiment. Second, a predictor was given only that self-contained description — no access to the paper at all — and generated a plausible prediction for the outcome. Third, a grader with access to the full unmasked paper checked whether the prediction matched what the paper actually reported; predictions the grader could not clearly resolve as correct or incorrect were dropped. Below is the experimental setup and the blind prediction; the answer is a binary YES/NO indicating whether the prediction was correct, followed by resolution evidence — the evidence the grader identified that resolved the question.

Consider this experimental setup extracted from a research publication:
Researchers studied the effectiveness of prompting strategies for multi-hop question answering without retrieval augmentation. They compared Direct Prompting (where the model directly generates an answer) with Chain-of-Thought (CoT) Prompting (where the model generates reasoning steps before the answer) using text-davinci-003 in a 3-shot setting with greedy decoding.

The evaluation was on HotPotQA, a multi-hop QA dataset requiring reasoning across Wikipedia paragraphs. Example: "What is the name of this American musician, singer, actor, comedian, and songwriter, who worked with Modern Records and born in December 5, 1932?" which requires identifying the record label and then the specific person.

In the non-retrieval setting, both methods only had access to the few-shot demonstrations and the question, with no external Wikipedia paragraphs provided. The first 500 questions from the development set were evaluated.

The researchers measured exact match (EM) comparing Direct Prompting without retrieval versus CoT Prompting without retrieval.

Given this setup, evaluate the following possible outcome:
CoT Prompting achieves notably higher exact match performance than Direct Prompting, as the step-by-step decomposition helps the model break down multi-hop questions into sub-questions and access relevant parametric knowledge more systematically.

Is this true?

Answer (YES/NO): YES